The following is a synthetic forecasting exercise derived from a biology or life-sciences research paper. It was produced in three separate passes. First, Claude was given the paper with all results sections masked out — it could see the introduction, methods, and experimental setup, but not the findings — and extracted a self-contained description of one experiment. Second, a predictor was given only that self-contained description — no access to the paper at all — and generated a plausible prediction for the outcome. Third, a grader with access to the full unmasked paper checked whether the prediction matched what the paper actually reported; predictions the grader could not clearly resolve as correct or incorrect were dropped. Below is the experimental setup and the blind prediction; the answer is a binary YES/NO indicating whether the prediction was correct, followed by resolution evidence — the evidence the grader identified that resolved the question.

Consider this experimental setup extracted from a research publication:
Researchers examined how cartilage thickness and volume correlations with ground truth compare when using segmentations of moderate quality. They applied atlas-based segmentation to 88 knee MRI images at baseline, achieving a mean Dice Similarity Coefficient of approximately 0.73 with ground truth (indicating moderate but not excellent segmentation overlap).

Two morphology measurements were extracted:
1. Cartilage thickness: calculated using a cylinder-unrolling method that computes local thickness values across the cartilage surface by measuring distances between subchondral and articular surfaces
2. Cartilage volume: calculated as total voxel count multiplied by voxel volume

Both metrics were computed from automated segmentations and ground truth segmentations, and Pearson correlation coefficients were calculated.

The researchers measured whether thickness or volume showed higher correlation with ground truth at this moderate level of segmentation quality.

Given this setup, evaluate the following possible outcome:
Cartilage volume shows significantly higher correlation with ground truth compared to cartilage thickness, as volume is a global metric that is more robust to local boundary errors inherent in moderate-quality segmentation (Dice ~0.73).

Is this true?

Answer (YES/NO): YES